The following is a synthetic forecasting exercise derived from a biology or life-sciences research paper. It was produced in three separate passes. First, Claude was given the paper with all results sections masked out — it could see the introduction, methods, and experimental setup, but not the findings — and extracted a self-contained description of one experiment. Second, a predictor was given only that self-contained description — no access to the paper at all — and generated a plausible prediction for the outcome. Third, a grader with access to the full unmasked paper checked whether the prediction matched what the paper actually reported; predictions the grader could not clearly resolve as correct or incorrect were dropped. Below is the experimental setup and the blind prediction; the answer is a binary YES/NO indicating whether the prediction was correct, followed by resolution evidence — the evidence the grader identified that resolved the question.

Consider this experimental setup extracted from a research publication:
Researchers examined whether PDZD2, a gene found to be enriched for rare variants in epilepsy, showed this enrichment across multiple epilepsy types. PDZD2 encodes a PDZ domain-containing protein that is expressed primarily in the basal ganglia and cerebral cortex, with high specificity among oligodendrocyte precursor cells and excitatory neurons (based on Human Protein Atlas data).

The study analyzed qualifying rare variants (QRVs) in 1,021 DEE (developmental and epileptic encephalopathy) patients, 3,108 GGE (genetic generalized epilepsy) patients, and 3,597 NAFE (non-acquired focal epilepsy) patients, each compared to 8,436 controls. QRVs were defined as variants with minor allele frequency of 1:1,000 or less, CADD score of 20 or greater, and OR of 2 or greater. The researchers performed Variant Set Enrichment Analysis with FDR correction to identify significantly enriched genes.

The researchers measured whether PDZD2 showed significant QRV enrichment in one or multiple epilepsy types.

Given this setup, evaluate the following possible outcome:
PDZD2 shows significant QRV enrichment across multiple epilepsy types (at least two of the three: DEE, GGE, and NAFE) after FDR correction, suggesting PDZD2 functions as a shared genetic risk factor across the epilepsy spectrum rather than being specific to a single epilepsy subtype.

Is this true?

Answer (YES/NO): YES